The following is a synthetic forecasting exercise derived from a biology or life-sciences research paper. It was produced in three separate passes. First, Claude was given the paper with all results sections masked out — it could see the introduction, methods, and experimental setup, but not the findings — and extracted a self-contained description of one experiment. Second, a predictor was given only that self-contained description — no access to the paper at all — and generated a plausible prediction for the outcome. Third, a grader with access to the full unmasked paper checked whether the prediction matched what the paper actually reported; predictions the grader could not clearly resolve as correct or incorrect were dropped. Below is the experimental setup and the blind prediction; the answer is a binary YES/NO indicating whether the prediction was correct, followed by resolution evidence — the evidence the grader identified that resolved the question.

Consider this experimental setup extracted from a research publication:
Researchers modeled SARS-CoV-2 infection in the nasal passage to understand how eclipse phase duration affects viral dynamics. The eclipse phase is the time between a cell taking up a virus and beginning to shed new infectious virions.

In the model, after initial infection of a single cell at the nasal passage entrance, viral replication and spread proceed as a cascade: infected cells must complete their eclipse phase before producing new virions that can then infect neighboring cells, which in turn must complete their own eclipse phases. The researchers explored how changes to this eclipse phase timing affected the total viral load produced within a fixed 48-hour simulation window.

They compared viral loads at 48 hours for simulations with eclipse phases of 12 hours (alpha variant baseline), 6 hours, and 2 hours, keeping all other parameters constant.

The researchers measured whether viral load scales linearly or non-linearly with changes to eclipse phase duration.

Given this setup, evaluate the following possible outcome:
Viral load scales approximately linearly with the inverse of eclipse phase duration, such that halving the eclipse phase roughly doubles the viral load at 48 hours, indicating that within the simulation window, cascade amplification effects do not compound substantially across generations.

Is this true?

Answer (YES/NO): NO